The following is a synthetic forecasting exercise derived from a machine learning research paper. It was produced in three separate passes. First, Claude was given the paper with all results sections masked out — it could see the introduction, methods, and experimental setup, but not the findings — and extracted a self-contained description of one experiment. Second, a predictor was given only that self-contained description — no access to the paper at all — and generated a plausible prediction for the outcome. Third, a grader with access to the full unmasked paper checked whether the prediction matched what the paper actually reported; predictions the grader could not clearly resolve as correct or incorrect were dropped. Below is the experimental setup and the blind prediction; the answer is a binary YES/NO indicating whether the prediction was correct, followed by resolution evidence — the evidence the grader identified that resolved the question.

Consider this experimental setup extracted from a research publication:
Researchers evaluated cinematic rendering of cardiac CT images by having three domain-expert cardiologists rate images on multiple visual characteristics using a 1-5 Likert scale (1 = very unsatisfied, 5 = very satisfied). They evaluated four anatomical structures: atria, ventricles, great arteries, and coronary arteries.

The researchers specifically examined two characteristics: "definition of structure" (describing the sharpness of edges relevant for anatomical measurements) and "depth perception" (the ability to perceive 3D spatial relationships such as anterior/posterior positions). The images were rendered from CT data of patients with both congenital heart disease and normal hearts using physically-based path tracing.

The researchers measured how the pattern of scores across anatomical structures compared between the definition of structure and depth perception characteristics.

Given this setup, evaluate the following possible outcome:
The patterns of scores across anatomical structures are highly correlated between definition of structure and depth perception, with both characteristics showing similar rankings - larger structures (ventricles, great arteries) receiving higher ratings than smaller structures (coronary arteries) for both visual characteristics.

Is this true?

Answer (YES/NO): NO